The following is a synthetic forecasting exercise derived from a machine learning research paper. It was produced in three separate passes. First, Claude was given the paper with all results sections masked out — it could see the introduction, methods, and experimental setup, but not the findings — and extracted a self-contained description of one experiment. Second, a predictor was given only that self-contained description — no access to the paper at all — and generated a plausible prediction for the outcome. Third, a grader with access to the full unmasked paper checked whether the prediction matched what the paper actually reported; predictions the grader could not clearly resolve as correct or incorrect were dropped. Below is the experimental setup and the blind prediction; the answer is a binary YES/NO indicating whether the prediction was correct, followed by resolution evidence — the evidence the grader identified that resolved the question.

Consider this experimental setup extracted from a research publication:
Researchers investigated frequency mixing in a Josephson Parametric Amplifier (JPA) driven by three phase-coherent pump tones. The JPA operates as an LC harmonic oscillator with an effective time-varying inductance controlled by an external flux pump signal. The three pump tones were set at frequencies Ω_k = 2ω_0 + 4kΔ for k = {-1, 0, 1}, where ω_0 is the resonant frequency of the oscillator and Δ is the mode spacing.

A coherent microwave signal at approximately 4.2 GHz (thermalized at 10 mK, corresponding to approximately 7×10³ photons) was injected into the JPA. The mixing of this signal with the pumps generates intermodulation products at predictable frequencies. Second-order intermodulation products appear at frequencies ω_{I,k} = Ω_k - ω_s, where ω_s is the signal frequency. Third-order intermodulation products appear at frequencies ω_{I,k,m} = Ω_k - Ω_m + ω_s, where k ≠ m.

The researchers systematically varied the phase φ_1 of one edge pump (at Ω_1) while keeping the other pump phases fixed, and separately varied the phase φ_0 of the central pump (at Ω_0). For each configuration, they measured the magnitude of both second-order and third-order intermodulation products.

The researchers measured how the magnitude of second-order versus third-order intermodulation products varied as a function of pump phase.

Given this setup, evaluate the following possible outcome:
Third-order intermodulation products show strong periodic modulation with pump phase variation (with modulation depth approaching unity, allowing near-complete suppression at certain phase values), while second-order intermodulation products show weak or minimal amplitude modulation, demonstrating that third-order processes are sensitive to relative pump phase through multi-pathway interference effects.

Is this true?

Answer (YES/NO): YES